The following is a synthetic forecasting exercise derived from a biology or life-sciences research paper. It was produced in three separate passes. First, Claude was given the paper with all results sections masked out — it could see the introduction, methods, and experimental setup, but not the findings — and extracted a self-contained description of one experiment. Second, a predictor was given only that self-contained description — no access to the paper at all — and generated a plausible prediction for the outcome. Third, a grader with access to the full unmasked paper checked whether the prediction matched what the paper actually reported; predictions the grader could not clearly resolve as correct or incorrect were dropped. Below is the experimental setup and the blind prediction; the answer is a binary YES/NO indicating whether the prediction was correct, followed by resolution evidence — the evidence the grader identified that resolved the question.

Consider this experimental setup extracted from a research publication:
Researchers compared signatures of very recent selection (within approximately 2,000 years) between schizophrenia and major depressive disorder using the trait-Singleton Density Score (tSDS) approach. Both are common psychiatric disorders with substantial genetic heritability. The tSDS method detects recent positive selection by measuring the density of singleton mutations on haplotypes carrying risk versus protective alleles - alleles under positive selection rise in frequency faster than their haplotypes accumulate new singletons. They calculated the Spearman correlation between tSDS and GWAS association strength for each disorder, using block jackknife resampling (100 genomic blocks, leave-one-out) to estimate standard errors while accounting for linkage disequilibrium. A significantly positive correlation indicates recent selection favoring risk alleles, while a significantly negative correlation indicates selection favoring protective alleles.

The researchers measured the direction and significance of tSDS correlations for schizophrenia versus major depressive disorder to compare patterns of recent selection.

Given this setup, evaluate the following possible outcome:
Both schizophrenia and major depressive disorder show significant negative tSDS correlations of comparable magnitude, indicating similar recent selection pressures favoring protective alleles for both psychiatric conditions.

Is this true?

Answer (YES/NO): NO